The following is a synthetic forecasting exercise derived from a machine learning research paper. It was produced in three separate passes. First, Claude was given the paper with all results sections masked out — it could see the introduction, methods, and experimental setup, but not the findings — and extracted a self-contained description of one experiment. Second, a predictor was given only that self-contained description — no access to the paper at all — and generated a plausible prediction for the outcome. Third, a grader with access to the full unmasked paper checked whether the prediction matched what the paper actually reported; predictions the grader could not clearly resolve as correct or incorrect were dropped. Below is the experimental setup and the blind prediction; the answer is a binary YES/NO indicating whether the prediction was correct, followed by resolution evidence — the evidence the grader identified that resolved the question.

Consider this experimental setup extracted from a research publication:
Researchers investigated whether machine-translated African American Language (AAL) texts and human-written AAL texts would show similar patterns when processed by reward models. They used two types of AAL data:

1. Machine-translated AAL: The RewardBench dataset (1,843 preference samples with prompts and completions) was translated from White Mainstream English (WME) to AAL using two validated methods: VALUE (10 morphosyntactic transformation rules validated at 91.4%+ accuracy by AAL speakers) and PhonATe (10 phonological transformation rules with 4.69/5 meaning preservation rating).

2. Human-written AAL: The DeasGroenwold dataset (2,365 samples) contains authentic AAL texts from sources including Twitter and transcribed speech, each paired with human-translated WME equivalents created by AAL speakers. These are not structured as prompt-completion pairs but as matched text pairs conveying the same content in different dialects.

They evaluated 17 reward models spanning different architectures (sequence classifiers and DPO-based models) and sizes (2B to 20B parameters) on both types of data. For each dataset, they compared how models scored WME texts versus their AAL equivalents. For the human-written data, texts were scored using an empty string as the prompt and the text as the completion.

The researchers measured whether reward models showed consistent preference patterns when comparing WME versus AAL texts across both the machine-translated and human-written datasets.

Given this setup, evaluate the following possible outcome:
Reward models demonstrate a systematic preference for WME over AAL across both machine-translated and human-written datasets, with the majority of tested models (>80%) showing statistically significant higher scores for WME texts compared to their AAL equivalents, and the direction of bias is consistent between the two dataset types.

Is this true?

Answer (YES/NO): NO